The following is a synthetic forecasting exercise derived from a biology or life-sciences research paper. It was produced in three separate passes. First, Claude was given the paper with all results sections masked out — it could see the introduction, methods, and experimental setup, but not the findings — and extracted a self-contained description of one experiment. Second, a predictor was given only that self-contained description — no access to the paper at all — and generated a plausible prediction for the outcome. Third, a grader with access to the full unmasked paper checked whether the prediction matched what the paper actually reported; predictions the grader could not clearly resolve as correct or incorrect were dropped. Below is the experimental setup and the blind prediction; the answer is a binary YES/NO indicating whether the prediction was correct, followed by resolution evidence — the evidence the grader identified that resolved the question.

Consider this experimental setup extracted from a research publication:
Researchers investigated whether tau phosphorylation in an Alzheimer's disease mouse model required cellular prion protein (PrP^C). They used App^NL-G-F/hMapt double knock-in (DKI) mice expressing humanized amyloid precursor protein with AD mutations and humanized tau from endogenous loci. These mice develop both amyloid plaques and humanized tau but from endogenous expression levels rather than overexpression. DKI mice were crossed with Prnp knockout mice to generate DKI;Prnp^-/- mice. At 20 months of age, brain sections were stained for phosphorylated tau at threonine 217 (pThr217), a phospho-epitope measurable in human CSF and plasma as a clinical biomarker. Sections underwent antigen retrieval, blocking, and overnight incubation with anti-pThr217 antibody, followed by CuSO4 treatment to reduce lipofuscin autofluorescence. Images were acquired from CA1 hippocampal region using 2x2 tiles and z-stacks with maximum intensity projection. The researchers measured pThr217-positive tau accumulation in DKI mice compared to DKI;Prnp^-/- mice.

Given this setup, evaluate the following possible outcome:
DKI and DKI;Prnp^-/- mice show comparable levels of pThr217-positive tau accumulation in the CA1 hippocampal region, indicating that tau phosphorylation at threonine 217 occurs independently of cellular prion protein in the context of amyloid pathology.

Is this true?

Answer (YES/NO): NO